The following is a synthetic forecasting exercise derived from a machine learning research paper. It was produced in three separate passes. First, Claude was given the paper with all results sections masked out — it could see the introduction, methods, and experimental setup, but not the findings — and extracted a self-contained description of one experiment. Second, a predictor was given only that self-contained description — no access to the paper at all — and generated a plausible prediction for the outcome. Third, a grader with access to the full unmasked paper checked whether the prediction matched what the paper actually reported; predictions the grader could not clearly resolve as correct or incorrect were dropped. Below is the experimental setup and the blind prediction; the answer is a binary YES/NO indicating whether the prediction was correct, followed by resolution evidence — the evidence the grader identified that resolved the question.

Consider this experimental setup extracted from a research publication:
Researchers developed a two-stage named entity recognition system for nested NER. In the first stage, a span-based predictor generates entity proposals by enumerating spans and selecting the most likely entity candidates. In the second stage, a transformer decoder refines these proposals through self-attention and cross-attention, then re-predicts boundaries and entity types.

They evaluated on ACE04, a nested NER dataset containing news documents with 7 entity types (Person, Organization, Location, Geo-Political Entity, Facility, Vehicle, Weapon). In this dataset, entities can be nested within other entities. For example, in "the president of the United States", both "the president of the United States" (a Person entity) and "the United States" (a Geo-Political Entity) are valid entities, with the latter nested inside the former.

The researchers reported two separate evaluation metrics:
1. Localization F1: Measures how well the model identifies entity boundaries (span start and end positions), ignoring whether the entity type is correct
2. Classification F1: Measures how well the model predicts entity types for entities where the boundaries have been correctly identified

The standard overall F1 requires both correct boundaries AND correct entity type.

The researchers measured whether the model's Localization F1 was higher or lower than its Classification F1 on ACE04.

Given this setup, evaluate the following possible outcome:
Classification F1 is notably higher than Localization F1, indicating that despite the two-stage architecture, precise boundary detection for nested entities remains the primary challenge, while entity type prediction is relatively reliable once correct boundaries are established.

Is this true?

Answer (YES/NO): NO